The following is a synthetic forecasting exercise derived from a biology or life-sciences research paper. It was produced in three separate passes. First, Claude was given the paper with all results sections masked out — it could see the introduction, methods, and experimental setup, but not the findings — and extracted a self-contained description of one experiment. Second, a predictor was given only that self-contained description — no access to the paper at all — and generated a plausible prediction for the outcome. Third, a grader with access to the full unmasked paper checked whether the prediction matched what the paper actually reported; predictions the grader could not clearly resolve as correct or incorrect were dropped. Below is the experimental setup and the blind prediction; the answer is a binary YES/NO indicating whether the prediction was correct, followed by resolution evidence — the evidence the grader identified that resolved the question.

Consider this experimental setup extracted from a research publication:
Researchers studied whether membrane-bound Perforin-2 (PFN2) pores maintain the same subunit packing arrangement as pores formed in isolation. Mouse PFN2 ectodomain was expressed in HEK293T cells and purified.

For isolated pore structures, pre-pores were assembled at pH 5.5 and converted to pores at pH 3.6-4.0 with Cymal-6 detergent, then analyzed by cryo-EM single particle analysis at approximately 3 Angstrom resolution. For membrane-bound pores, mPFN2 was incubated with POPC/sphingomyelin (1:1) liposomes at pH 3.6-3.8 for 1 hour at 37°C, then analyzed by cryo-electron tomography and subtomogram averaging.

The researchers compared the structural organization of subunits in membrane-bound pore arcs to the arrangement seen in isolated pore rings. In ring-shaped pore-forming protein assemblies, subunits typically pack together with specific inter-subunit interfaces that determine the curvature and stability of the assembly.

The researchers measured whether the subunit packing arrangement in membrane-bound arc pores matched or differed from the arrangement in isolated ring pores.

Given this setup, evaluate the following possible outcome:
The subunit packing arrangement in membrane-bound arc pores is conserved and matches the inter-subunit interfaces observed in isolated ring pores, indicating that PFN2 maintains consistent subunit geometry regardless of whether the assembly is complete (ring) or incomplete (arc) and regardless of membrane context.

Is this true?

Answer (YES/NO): YES